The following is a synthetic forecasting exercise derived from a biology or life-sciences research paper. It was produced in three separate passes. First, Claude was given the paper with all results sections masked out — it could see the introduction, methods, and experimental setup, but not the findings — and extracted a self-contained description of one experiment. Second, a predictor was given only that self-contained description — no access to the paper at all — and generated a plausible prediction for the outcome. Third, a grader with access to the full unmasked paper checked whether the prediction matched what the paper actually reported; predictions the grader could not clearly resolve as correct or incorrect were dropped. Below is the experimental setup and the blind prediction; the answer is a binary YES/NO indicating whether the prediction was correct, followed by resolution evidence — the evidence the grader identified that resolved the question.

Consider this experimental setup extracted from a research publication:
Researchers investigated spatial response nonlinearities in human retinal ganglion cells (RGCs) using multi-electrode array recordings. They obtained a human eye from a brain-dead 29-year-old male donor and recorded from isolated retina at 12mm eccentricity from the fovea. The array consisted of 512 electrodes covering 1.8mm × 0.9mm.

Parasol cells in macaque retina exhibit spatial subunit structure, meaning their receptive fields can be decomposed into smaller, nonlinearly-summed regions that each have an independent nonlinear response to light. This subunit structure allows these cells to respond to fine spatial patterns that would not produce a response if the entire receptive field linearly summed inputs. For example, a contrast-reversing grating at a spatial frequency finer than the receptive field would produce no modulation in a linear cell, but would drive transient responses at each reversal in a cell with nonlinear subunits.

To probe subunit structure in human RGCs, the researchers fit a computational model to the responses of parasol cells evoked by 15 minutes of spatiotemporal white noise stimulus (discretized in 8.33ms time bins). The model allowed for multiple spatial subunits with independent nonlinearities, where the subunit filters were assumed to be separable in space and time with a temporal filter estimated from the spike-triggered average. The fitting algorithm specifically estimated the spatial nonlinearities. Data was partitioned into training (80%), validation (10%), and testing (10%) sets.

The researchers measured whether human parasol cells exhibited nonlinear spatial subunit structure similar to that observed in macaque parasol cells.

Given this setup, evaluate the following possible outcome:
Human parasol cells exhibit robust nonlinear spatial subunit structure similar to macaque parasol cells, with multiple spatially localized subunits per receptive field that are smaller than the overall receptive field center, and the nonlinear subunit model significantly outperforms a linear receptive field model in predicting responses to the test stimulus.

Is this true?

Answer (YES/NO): NO